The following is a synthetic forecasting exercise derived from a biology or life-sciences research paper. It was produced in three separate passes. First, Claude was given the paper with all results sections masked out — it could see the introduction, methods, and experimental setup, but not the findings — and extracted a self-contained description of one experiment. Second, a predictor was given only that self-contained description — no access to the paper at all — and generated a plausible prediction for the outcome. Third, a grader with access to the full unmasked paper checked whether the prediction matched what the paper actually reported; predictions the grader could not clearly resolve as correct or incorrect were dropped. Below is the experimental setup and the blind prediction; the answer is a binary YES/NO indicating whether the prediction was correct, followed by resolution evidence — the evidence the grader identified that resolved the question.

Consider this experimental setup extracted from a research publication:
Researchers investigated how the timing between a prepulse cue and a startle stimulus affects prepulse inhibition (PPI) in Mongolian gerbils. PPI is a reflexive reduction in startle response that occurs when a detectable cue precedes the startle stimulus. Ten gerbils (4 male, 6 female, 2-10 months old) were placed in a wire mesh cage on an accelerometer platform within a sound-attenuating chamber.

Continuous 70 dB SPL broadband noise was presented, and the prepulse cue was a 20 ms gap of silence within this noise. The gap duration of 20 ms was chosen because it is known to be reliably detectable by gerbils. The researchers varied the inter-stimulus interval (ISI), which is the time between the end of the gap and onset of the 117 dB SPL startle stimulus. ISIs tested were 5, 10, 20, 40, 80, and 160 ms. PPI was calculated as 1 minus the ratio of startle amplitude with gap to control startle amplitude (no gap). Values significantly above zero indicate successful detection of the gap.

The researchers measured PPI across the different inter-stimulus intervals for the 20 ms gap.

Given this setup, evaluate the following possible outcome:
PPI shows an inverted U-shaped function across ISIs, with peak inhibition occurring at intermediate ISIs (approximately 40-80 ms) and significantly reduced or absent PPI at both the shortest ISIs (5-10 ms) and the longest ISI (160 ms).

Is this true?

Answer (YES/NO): NO